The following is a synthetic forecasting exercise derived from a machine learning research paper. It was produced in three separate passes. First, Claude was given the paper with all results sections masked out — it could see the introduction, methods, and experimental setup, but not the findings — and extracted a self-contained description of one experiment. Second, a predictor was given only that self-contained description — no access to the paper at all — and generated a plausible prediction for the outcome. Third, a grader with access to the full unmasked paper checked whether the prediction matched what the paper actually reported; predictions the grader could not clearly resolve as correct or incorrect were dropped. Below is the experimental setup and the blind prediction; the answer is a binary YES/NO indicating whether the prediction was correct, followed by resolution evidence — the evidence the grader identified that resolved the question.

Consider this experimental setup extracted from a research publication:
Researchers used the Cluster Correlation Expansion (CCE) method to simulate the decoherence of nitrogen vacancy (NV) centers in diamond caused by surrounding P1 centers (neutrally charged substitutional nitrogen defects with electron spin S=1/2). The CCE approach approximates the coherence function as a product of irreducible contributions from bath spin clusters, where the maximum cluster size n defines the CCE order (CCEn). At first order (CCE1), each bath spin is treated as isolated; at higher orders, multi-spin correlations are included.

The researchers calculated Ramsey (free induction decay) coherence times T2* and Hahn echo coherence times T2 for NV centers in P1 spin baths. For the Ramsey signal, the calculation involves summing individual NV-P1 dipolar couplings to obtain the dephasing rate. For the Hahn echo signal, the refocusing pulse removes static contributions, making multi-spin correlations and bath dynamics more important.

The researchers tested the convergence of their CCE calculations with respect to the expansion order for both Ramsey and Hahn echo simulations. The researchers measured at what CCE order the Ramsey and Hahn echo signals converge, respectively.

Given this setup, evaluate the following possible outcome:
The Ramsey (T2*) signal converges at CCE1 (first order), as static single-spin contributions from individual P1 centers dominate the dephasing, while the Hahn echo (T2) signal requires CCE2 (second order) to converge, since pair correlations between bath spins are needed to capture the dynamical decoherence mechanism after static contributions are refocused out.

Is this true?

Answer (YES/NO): NO